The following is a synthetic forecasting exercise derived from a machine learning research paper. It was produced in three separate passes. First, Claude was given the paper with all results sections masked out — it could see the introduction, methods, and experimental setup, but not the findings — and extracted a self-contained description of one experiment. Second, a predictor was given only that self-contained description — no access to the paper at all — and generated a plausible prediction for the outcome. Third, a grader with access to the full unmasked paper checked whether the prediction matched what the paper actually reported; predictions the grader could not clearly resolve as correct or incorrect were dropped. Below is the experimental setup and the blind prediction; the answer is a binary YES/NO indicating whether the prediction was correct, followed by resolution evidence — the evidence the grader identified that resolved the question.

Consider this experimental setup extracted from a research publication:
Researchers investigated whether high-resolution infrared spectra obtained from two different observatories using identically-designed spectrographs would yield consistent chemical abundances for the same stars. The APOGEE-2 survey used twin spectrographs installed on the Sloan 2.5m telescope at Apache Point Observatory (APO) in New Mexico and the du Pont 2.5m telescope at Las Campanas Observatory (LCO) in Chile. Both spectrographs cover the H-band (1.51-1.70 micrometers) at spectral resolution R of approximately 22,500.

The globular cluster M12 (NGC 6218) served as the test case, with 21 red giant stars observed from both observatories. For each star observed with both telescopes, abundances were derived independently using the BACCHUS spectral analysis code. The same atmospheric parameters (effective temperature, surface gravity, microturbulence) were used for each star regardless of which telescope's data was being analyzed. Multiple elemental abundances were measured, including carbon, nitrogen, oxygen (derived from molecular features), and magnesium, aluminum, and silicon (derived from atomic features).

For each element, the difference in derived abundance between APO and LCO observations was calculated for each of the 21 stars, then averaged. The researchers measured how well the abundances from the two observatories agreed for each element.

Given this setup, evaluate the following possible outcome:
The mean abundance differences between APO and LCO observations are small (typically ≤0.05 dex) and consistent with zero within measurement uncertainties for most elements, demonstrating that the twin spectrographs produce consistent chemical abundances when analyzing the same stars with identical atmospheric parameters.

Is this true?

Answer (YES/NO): NO